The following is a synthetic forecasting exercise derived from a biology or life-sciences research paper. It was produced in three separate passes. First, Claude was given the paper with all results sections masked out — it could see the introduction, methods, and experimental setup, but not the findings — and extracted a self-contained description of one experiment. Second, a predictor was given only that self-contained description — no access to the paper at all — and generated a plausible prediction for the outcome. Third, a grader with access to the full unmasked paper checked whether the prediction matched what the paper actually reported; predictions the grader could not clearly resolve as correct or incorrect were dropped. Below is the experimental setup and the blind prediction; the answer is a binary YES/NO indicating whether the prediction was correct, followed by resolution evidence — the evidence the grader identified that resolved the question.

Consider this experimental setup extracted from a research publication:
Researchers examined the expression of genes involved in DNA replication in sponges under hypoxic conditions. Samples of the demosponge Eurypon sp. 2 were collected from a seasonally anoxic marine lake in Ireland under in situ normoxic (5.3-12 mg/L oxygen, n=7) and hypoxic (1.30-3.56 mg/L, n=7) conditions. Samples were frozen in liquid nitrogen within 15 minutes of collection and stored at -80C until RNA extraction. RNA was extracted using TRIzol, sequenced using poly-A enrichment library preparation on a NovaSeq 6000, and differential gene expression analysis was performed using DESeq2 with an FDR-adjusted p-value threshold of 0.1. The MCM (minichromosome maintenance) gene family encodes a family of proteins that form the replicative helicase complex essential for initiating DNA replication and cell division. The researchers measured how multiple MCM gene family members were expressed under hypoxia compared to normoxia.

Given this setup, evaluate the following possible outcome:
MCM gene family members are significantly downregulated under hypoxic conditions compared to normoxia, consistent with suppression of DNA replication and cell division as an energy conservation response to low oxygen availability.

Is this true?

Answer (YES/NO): YES